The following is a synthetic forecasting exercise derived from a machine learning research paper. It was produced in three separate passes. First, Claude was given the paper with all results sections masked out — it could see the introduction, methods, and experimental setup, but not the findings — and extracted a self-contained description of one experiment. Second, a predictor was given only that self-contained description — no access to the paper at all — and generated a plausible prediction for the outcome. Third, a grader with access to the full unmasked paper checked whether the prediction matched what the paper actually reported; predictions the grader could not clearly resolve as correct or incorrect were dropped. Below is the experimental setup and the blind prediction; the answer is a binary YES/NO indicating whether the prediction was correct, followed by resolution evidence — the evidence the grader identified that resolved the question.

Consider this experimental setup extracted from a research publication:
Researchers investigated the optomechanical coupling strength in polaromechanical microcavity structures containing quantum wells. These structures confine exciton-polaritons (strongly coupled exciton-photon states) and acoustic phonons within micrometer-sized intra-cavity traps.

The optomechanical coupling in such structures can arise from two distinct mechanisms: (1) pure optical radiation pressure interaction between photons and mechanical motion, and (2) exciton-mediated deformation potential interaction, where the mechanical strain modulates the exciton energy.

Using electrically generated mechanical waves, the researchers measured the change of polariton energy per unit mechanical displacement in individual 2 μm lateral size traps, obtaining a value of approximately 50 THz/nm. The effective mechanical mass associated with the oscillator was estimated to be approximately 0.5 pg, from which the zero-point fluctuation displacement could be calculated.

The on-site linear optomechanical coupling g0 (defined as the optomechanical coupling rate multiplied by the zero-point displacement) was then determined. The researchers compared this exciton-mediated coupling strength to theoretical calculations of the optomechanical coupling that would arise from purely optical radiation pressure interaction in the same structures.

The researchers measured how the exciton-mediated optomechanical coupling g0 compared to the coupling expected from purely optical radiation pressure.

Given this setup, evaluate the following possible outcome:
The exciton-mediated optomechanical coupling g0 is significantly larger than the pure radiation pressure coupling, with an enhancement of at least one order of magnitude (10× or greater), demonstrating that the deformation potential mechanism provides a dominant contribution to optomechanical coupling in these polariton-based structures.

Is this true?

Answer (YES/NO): YES